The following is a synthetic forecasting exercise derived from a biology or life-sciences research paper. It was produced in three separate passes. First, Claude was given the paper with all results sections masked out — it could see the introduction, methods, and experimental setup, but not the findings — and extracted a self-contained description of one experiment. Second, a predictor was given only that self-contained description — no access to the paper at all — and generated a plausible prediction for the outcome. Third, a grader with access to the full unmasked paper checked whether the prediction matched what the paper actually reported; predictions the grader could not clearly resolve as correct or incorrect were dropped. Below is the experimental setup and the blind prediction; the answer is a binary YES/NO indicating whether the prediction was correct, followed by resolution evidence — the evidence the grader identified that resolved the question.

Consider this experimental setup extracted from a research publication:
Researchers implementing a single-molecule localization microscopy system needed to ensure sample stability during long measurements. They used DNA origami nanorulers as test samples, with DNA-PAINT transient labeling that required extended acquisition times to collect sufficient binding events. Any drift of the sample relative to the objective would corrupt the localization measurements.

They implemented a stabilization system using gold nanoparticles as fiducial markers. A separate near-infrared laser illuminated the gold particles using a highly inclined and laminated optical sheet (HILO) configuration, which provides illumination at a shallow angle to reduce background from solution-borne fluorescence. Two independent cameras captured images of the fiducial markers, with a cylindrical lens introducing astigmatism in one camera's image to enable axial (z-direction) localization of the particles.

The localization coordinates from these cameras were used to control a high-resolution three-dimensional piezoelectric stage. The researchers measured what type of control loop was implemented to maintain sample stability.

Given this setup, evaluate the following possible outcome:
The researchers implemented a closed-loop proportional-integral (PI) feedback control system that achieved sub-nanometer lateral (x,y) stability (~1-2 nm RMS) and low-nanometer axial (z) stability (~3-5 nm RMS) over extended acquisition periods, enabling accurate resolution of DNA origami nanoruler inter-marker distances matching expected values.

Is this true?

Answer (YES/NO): NO